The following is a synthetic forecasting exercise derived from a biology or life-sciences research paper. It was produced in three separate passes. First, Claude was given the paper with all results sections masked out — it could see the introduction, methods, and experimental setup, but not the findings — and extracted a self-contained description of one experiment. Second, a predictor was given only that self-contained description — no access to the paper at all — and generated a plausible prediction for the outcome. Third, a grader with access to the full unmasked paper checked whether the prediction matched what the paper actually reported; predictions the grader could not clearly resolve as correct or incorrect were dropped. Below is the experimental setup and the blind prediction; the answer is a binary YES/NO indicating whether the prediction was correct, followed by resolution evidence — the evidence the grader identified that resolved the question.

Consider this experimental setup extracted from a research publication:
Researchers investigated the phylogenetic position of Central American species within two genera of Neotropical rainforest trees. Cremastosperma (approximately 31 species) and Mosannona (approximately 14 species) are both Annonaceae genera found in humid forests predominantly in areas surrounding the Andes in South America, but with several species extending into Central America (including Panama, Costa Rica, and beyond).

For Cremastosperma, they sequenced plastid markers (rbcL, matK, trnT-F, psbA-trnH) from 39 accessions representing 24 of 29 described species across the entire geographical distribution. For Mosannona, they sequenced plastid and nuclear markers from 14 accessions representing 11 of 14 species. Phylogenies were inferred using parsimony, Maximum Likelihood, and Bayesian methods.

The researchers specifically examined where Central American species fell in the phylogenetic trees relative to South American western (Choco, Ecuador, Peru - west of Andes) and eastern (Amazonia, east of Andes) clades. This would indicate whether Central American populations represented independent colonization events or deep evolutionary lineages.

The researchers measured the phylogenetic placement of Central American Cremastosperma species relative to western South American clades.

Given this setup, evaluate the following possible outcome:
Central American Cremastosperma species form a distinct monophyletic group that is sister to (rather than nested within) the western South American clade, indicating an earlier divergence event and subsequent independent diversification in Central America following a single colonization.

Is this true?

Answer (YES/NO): NO